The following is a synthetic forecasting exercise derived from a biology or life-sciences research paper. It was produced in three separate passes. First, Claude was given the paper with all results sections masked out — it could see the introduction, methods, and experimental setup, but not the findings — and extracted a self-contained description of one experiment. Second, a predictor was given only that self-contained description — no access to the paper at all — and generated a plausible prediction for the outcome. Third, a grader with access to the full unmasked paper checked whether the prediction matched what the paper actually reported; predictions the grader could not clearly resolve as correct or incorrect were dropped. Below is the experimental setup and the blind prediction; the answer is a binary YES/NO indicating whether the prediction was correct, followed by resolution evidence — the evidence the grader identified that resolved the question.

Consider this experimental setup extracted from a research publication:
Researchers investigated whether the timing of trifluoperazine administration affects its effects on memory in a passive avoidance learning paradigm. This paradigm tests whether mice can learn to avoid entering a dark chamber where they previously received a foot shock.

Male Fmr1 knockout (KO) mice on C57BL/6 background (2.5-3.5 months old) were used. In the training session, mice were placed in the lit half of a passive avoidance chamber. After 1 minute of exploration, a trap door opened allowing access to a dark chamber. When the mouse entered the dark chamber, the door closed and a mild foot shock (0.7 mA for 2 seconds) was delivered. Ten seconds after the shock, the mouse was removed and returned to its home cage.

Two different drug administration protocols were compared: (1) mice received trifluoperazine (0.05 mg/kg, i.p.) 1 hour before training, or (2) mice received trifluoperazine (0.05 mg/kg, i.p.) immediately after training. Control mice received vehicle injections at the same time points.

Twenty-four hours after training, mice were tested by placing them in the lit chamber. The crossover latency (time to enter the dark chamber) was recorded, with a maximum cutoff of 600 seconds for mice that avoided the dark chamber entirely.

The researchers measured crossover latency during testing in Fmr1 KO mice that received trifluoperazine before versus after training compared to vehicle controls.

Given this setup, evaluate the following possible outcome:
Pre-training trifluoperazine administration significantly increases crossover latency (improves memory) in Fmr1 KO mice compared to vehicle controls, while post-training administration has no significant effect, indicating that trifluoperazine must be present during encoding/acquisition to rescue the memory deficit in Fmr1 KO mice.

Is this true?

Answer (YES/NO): YES